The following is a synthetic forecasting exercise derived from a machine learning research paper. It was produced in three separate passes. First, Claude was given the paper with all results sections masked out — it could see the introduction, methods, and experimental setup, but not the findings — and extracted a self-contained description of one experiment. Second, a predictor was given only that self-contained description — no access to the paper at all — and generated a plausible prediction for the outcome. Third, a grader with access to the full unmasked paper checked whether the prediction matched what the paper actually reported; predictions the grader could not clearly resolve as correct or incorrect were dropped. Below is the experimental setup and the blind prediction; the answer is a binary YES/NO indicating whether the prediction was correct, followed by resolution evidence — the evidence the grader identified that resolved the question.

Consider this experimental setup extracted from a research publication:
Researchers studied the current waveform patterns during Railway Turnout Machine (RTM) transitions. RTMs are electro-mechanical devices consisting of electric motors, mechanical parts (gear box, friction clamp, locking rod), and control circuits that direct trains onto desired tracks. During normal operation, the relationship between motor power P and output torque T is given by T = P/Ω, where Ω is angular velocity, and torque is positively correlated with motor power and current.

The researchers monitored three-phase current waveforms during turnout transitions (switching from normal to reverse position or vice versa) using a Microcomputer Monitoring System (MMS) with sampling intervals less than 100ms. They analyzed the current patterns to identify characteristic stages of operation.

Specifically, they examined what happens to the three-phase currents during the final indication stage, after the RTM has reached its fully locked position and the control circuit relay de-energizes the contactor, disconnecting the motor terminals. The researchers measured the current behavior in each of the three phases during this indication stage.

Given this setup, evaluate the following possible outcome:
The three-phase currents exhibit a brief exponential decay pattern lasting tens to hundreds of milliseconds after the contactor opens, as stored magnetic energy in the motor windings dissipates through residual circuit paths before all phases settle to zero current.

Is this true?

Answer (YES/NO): NO